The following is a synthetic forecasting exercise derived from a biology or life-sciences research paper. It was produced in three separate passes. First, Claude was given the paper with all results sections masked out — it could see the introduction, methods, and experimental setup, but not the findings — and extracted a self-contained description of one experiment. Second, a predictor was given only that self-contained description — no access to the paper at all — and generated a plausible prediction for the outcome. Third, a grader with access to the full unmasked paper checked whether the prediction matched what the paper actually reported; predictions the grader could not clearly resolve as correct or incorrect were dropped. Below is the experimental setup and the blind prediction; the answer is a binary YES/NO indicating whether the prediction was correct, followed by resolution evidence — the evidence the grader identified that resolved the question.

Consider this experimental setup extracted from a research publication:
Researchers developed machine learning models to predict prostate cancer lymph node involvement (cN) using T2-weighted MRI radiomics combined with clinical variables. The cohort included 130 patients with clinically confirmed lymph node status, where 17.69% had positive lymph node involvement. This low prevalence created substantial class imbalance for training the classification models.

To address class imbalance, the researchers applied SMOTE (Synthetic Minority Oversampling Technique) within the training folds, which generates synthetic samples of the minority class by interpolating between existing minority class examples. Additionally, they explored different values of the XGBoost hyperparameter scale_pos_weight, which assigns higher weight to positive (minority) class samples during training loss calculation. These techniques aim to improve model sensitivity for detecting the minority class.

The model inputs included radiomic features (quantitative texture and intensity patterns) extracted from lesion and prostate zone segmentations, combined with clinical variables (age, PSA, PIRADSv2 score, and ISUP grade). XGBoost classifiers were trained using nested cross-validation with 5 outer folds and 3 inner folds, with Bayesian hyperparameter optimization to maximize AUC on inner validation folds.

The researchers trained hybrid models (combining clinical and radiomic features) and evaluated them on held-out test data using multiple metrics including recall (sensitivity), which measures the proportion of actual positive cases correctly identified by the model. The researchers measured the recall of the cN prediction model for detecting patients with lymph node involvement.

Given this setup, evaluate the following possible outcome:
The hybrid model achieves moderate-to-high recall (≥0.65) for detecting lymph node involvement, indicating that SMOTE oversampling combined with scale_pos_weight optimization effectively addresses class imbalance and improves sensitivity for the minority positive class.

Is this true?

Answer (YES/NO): YES